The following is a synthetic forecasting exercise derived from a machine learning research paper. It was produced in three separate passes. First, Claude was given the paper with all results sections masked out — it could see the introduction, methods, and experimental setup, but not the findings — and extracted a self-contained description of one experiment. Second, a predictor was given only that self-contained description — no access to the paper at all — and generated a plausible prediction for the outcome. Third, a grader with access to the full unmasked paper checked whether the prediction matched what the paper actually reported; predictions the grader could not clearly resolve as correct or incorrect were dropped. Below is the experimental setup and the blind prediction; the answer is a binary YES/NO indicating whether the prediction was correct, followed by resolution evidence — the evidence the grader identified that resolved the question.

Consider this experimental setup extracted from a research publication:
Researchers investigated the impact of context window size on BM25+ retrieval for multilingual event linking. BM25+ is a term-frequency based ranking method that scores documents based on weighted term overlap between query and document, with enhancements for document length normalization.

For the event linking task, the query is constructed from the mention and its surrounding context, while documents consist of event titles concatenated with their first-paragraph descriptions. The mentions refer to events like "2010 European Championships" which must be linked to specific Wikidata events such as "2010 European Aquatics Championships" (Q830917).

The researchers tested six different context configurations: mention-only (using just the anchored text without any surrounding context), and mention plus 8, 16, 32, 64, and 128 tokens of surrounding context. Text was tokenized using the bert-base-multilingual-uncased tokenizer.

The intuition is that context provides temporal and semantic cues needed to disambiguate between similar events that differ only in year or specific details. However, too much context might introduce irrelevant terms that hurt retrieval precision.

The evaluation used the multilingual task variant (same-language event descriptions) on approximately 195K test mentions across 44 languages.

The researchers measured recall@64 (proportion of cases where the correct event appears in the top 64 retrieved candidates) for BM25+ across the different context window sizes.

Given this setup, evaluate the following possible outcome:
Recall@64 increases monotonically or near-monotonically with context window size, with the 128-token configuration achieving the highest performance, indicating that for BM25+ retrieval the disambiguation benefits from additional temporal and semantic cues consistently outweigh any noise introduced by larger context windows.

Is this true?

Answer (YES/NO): NO